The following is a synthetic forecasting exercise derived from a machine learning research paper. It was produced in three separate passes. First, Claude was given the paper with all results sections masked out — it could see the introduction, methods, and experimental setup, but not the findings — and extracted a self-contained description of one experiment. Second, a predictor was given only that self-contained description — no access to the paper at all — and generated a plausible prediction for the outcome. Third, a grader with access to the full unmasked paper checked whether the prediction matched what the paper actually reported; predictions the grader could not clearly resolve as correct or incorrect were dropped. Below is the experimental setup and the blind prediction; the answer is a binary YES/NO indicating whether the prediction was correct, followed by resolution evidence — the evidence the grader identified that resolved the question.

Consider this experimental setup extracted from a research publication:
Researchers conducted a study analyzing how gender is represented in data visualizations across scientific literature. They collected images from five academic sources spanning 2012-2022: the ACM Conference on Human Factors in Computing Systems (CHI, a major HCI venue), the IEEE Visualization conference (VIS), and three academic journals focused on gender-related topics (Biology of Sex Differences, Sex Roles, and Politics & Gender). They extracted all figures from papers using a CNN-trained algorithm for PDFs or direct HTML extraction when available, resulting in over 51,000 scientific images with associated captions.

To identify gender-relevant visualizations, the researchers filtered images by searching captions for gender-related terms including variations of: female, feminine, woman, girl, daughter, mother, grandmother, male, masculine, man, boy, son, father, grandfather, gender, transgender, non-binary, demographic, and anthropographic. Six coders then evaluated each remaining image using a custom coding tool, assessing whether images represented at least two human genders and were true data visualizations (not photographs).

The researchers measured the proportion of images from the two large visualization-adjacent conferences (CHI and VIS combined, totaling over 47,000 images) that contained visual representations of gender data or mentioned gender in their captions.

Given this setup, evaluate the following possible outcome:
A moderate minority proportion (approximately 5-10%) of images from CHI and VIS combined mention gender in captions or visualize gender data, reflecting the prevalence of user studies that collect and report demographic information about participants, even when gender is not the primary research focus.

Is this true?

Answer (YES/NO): NO